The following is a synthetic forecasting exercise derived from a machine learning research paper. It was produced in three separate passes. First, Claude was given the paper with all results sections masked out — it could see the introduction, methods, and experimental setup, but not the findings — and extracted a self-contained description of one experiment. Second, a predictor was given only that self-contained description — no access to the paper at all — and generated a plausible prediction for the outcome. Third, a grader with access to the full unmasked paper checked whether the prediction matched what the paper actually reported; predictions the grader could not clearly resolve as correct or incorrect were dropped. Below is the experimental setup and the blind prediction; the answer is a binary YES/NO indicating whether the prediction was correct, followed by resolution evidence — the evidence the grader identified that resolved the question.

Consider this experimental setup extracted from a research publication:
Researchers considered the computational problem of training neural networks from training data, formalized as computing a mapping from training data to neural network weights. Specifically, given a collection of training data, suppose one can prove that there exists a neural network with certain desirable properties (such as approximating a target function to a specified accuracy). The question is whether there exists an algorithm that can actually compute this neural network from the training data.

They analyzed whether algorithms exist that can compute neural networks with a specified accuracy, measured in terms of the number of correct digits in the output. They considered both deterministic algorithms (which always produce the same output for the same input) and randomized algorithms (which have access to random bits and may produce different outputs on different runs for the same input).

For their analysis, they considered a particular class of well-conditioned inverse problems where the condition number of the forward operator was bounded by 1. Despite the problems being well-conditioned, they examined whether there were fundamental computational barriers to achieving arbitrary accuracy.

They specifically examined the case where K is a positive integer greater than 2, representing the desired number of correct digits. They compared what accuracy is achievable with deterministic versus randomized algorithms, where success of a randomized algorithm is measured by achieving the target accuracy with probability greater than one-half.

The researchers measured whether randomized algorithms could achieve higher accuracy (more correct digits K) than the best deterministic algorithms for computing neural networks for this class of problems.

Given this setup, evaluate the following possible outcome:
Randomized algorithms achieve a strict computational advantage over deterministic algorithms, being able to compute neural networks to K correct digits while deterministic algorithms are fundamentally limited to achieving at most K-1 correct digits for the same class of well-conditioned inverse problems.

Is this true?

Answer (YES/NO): NO